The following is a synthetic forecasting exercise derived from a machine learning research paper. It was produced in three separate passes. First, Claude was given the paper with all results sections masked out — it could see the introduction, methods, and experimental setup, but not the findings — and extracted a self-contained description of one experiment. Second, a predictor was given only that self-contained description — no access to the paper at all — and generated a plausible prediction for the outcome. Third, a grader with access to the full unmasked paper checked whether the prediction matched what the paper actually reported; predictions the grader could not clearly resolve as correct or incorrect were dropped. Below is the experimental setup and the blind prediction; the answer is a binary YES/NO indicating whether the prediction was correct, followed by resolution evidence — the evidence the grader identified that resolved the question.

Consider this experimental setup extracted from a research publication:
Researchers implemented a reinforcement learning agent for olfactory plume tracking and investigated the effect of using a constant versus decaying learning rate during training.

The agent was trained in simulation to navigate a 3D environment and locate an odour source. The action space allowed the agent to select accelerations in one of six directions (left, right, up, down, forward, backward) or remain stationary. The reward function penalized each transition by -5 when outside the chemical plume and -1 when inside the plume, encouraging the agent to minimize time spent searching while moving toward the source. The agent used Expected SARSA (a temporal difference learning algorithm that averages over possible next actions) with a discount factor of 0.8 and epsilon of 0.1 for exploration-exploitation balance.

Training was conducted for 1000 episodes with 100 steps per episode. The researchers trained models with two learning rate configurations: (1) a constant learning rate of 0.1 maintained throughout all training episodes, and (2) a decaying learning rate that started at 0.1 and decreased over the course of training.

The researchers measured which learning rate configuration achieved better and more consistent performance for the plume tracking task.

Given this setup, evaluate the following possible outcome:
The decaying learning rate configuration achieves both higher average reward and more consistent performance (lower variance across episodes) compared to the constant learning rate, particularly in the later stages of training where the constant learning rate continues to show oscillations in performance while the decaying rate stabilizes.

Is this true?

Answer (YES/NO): NO